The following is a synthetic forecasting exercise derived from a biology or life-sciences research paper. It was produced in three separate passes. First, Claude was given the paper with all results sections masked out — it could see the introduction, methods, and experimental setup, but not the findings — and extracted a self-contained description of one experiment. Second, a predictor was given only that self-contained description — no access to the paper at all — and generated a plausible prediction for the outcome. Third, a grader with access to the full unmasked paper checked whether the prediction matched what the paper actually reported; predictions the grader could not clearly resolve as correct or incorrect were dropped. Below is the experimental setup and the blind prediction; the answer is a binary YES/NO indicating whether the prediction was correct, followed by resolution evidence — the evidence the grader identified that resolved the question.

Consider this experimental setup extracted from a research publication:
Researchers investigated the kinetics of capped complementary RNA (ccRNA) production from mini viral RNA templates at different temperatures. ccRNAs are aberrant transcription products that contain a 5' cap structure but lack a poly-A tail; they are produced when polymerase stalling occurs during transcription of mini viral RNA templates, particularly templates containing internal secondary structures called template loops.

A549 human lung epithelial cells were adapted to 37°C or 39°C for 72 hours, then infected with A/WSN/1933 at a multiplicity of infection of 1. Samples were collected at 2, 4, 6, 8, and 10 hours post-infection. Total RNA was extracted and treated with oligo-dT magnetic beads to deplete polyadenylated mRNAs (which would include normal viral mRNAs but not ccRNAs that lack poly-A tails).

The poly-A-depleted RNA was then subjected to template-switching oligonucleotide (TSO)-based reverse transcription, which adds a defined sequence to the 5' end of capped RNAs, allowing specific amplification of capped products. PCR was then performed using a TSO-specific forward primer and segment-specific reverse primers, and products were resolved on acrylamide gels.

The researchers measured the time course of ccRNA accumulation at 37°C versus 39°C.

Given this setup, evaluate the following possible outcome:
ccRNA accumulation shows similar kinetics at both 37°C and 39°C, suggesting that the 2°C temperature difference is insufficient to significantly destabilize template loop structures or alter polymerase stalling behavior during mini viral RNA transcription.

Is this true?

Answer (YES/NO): NO